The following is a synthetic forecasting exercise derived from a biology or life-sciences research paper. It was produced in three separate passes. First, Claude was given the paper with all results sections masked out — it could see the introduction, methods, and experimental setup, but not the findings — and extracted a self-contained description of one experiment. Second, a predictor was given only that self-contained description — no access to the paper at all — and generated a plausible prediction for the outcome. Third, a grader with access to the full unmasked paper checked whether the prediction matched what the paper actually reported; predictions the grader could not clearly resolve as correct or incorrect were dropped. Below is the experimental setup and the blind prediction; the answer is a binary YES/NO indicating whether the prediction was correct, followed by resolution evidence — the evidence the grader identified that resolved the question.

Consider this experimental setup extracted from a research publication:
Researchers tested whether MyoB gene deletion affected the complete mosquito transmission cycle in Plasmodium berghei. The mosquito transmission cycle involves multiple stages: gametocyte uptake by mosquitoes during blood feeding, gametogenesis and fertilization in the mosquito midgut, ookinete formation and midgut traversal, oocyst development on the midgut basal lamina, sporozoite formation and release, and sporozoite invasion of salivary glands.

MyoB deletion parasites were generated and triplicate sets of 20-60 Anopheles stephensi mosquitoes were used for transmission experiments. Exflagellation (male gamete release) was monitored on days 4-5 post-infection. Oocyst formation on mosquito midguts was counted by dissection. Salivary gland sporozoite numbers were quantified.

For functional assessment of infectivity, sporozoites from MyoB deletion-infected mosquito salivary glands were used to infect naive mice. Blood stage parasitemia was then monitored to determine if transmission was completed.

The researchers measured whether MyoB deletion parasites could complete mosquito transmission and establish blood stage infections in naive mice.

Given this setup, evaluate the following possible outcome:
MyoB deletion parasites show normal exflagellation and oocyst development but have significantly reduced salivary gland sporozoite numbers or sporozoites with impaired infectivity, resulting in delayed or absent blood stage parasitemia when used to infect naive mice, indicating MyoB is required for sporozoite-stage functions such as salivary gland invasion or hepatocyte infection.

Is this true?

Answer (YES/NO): NO